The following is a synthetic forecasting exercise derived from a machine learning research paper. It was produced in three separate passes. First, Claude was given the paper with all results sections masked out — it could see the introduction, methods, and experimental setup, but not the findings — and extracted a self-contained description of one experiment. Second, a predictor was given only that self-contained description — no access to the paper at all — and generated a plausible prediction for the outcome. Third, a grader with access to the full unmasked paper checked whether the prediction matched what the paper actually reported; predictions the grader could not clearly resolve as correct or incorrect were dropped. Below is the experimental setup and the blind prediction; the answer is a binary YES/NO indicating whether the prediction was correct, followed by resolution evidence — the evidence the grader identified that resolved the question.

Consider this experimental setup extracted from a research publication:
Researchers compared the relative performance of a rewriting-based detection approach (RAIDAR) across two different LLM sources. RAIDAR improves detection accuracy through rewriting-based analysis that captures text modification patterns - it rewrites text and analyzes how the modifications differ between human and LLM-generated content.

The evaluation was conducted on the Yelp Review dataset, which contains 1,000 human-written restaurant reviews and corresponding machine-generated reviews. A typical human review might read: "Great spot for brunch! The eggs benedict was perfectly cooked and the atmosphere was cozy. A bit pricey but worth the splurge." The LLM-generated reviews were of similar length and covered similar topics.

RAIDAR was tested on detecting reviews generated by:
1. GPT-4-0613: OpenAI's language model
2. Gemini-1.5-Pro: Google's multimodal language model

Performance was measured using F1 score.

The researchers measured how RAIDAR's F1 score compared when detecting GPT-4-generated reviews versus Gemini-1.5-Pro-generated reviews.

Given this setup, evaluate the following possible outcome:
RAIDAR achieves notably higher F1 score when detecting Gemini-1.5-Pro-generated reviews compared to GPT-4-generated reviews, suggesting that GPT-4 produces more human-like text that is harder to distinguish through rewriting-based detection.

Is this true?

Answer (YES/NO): NO